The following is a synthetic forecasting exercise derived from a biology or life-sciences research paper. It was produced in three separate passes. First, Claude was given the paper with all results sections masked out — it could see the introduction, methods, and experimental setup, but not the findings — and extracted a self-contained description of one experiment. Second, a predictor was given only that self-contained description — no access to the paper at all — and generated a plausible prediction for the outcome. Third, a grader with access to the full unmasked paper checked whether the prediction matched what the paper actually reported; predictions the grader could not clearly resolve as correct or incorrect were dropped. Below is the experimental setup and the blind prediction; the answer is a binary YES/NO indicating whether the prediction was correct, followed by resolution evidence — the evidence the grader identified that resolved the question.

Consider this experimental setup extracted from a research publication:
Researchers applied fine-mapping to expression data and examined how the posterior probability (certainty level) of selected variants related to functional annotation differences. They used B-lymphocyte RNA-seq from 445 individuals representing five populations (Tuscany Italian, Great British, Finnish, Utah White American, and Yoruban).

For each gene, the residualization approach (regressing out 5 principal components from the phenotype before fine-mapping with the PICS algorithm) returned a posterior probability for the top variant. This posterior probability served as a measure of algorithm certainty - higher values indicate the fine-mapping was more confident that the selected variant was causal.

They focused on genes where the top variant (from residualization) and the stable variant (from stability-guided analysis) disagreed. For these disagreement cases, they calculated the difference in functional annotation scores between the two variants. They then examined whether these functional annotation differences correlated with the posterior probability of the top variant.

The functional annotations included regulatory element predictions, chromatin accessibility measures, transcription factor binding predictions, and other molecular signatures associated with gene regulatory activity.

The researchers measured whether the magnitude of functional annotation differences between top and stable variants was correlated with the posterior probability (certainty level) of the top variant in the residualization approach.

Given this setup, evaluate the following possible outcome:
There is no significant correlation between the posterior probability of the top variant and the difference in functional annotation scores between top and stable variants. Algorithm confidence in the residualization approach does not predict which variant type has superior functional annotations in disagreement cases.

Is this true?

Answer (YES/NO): NO